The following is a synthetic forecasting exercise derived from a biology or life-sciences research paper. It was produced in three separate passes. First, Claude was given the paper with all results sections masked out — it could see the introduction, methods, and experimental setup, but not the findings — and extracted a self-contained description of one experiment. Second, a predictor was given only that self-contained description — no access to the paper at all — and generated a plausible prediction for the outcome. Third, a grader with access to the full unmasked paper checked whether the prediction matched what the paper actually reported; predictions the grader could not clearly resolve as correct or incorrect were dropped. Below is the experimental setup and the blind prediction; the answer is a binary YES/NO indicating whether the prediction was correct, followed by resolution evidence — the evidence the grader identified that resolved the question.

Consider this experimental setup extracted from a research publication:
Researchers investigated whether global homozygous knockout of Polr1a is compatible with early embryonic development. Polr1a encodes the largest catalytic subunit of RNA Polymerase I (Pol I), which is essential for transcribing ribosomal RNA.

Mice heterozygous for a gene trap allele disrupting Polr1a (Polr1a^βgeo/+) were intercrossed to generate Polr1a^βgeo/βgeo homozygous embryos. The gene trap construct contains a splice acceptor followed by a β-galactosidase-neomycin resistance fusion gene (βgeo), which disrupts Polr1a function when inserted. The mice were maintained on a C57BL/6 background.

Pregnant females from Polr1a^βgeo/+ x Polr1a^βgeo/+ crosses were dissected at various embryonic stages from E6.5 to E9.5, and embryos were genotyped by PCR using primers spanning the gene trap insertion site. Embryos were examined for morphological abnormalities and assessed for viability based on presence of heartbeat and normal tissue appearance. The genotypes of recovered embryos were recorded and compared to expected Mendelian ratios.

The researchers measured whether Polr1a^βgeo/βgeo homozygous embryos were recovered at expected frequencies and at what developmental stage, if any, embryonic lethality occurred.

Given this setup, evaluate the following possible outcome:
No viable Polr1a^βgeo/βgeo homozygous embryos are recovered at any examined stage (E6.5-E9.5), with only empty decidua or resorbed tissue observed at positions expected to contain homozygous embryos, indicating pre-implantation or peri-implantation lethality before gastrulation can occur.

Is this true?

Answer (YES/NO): YES